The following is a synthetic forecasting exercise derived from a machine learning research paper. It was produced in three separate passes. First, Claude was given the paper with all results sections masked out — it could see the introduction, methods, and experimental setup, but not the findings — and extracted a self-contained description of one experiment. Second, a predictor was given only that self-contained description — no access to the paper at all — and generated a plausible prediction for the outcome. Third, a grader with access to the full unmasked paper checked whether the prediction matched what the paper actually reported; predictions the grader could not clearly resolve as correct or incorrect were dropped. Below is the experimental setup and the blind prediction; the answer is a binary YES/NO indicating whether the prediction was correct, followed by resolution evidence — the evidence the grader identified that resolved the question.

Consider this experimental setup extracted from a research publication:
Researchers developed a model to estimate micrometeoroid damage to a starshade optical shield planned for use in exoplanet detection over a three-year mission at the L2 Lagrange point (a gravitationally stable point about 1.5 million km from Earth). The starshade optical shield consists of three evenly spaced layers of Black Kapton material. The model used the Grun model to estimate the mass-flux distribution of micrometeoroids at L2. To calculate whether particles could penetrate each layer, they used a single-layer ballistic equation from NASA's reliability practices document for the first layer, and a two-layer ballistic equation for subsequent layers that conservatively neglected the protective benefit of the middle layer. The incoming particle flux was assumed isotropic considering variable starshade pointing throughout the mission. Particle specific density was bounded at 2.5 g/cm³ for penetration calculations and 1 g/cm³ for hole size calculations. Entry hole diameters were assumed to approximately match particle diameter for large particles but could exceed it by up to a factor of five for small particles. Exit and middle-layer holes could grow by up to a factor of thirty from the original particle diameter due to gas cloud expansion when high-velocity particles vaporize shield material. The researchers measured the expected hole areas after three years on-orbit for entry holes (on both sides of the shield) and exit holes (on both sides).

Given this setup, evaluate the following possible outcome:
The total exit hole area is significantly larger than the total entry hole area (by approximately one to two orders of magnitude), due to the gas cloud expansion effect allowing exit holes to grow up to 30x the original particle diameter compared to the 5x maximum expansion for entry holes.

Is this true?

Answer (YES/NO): NO